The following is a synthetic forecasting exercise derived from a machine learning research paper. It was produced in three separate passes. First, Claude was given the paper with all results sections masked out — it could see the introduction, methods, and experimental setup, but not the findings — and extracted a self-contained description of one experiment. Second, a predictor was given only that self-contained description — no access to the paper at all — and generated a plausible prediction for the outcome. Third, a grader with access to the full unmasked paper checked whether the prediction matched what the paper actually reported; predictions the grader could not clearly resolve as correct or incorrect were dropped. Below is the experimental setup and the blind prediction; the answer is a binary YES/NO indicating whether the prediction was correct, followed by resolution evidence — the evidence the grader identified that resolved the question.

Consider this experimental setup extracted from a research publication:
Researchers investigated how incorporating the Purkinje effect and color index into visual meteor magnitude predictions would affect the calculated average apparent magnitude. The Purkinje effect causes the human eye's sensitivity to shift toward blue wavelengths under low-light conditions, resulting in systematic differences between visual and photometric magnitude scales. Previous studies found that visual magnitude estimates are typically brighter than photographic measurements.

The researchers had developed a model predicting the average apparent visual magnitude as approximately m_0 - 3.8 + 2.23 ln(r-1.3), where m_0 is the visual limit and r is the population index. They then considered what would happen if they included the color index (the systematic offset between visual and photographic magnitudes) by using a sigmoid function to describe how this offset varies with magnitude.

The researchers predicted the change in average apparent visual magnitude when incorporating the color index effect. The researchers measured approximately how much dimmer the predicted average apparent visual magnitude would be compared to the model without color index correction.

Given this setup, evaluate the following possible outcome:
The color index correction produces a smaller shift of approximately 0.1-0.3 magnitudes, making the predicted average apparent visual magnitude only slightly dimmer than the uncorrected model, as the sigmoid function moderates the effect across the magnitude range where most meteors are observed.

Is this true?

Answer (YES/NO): NO